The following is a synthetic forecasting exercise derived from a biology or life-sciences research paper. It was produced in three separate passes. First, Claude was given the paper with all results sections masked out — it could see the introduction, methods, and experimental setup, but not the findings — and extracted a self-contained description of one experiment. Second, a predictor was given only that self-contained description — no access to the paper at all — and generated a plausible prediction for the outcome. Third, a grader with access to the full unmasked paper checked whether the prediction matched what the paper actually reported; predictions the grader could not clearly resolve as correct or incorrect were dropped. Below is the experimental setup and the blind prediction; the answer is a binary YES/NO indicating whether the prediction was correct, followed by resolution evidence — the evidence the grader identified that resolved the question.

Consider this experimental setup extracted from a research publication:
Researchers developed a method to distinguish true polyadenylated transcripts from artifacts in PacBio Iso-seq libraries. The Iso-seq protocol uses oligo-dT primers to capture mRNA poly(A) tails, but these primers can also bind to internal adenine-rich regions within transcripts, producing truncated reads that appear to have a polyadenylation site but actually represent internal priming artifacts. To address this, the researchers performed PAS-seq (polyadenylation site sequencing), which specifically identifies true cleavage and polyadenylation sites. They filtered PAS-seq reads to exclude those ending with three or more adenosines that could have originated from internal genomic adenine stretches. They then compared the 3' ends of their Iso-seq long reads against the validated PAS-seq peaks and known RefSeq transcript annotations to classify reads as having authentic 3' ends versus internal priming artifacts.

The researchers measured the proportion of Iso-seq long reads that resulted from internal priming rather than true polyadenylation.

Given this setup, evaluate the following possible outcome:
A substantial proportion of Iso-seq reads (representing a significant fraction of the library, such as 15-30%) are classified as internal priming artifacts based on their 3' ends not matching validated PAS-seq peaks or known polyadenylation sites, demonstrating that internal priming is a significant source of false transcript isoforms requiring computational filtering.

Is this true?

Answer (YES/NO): YES